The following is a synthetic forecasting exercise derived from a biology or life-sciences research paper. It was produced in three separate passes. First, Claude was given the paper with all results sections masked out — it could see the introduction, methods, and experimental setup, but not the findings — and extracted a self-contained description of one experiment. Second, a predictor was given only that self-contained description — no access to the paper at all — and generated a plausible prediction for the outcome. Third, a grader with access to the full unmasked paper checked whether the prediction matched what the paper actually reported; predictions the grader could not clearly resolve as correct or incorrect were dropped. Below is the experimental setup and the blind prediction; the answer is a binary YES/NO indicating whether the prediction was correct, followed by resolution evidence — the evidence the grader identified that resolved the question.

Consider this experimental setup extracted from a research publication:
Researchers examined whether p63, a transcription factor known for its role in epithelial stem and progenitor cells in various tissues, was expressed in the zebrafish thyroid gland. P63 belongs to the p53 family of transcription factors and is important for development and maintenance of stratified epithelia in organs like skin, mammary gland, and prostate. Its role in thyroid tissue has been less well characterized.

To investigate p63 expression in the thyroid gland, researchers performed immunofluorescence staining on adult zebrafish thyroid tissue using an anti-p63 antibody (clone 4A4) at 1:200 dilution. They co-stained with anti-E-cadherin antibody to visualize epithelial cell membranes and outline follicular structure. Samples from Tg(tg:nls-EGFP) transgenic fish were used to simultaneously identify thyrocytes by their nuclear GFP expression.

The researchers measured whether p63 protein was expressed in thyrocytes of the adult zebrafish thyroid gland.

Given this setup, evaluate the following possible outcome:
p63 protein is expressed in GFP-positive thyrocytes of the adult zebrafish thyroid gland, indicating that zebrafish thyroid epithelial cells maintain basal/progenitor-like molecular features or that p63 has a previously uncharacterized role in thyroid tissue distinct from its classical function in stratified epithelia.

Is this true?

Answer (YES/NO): NO